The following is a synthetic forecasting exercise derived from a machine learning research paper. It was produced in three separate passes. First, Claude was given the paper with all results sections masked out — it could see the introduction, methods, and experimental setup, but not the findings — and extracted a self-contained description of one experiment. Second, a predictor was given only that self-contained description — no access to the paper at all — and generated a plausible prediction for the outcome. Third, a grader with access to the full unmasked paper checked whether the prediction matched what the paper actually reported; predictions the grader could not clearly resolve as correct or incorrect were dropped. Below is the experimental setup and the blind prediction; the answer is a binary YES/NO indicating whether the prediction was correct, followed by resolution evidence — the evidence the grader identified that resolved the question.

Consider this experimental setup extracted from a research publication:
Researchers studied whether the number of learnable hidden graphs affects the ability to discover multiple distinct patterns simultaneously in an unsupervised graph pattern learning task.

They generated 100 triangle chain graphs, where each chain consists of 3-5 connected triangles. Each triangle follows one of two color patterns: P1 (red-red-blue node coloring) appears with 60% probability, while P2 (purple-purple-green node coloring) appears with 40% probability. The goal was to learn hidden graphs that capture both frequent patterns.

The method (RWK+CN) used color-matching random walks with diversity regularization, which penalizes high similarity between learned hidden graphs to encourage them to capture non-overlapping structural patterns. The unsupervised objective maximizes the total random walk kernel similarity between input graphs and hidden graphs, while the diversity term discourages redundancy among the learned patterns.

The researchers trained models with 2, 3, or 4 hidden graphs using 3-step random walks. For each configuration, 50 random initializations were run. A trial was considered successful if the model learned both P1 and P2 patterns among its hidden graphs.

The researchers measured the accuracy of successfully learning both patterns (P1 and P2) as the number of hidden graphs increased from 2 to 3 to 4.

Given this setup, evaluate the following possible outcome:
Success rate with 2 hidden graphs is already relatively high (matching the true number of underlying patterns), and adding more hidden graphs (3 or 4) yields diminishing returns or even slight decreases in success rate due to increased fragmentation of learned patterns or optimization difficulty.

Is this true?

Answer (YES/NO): NO